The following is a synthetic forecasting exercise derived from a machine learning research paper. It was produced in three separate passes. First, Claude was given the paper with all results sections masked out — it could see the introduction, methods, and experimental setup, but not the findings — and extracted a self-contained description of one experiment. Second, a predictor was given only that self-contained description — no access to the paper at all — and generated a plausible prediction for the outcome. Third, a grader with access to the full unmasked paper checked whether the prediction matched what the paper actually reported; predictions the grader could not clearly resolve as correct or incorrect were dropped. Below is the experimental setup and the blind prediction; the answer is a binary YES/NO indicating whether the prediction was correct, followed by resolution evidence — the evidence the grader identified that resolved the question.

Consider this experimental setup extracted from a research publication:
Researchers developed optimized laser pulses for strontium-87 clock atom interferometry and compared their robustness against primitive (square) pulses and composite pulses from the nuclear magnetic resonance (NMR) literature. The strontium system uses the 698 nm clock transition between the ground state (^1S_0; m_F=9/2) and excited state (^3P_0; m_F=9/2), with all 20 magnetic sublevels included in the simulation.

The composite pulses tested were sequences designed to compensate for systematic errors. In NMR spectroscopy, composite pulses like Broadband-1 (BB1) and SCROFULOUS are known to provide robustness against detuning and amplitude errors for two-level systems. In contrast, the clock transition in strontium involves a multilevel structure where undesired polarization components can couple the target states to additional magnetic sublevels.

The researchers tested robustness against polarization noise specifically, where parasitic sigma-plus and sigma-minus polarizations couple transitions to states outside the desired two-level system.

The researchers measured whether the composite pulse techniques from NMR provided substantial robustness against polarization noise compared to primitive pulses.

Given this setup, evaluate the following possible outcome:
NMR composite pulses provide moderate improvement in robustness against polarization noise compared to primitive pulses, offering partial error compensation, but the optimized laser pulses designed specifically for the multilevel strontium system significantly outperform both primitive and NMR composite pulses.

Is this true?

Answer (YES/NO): NO